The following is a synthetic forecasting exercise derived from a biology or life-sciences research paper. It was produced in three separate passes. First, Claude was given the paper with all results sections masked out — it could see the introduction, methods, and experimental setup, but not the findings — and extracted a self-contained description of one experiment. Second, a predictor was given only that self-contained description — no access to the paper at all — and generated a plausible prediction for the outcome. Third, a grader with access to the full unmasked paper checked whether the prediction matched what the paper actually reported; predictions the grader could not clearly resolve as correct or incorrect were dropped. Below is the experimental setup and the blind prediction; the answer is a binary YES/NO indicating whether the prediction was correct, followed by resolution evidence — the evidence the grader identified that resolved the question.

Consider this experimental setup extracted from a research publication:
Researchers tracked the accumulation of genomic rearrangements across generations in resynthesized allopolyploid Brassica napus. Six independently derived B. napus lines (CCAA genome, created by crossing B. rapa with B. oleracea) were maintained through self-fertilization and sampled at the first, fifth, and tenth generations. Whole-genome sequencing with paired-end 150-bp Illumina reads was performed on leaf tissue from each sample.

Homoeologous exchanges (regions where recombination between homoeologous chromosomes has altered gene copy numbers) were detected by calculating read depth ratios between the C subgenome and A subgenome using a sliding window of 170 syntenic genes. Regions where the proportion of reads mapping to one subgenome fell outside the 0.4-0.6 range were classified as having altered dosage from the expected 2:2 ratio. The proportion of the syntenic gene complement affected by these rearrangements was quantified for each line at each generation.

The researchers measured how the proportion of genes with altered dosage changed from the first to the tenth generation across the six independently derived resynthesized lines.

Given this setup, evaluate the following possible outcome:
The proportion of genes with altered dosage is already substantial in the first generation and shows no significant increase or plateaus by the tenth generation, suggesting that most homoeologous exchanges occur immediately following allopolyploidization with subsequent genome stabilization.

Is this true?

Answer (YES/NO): NO